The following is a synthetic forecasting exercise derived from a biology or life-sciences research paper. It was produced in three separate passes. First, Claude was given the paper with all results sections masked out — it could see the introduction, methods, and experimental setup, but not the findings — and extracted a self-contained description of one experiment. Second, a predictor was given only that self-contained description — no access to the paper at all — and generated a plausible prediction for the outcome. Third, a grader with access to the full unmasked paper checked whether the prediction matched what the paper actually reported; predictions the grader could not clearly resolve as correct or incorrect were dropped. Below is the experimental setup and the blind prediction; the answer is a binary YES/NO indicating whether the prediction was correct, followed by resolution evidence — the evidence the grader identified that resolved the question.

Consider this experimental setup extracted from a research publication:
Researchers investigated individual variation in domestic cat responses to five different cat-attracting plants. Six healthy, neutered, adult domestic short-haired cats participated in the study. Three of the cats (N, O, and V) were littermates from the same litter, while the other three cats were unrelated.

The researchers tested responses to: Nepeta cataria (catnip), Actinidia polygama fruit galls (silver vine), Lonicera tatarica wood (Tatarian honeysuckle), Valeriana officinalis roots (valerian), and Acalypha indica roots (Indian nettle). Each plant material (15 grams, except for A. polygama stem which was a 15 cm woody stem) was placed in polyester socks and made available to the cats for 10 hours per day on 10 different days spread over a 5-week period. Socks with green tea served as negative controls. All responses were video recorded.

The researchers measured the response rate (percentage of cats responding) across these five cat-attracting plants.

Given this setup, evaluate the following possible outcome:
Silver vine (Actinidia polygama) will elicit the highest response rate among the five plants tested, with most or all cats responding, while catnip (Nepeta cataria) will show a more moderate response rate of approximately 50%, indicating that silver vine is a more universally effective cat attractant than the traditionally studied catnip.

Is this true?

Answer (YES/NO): NO